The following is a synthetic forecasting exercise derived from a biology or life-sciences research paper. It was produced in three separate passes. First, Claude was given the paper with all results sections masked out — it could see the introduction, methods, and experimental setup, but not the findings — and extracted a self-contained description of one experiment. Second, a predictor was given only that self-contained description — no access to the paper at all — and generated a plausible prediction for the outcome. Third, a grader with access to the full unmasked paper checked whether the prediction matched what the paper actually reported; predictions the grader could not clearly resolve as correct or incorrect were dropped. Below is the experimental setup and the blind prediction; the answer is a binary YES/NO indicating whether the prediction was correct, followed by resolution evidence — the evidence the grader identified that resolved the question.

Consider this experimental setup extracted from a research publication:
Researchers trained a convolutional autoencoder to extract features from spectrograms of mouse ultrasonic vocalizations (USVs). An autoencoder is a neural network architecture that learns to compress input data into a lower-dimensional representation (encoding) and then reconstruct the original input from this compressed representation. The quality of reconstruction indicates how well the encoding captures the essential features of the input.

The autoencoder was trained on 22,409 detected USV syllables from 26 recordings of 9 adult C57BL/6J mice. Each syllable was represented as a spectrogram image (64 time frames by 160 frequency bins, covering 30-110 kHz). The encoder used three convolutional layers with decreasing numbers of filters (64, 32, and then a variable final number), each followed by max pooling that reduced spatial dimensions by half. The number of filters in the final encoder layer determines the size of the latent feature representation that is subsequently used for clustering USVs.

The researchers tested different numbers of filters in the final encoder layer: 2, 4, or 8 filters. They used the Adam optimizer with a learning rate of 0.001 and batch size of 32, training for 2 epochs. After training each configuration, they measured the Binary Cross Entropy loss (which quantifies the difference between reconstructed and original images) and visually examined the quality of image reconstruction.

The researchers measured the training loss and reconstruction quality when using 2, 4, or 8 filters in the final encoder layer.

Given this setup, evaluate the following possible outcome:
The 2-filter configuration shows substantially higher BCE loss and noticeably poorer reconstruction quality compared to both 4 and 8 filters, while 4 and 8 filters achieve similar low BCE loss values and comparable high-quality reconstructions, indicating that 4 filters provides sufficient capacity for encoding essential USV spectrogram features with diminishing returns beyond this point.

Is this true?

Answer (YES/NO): NO